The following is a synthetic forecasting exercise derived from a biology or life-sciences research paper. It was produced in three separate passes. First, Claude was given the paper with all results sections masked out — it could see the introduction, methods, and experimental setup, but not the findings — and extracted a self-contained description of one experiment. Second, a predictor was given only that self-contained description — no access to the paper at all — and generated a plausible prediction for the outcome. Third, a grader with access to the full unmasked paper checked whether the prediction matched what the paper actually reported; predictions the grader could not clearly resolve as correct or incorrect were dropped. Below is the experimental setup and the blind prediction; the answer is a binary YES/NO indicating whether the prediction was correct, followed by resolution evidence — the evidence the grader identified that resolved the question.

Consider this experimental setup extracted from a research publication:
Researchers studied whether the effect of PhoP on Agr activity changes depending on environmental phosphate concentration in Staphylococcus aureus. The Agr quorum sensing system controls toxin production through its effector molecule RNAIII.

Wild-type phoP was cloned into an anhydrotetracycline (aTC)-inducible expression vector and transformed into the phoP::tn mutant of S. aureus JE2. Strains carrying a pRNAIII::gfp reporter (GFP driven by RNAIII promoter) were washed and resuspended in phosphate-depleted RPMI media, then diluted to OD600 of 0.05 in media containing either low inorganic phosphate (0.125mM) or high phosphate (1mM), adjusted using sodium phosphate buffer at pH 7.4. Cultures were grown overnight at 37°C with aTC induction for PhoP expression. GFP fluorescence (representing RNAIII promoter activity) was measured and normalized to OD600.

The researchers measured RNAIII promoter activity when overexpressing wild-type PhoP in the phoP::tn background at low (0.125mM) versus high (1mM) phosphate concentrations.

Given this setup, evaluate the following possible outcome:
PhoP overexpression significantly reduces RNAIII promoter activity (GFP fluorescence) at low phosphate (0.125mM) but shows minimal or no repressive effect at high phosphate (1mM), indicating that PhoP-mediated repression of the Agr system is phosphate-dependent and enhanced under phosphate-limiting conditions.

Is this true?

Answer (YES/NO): YES